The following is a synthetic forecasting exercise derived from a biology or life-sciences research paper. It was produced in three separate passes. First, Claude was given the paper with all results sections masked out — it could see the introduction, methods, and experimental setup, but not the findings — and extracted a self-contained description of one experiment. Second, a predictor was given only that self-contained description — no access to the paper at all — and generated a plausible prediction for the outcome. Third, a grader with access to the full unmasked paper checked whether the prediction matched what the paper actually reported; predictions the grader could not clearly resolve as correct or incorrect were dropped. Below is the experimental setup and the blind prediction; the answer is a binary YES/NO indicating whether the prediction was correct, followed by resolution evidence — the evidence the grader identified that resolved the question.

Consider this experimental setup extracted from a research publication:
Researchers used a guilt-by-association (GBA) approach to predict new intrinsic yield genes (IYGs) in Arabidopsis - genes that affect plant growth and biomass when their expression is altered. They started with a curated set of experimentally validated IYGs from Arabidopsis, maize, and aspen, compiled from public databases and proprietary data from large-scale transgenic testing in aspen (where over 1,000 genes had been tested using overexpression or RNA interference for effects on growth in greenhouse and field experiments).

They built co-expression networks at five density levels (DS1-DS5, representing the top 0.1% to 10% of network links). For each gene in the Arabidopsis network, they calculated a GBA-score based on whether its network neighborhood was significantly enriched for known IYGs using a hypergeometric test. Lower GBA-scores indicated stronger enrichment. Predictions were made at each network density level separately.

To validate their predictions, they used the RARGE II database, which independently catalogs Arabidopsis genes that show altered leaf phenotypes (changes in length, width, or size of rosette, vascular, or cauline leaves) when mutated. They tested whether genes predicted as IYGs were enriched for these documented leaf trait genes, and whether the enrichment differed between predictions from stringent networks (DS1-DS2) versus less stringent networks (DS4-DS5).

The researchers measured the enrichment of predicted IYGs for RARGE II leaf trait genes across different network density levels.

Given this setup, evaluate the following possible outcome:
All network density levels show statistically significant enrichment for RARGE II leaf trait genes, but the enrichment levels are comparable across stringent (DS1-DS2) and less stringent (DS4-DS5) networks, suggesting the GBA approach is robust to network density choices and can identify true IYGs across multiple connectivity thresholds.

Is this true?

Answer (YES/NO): NO